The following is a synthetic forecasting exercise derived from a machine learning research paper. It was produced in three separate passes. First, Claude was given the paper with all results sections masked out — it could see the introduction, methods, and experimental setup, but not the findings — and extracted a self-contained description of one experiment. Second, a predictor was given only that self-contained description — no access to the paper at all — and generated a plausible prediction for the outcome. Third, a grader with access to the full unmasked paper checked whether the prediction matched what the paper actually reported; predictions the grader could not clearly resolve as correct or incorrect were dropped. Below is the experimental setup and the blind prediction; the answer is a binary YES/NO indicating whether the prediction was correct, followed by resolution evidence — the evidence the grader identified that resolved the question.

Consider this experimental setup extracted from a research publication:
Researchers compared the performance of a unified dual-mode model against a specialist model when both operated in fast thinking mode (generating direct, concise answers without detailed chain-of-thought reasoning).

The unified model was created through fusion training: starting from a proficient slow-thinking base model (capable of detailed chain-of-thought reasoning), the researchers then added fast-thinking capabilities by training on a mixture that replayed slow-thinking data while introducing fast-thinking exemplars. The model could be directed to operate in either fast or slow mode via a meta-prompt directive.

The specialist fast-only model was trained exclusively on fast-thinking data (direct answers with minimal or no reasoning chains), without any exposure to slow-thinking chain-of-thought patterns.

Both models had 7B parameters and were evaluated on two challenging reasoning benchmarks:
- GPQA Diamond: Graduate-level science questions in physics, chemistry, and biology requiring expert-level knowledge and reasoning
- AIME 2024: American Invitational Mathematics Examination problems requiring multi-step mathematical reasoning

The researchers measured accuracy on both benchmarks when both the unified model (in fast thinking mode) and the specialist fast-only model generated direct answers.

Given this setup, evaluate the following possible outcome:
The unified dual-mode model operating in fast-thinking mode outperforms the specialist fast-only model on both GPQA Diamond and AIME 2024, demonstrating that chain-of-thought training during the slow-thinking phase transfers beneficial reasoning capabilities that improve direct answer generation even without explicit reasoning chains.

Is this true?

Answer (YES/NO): YES